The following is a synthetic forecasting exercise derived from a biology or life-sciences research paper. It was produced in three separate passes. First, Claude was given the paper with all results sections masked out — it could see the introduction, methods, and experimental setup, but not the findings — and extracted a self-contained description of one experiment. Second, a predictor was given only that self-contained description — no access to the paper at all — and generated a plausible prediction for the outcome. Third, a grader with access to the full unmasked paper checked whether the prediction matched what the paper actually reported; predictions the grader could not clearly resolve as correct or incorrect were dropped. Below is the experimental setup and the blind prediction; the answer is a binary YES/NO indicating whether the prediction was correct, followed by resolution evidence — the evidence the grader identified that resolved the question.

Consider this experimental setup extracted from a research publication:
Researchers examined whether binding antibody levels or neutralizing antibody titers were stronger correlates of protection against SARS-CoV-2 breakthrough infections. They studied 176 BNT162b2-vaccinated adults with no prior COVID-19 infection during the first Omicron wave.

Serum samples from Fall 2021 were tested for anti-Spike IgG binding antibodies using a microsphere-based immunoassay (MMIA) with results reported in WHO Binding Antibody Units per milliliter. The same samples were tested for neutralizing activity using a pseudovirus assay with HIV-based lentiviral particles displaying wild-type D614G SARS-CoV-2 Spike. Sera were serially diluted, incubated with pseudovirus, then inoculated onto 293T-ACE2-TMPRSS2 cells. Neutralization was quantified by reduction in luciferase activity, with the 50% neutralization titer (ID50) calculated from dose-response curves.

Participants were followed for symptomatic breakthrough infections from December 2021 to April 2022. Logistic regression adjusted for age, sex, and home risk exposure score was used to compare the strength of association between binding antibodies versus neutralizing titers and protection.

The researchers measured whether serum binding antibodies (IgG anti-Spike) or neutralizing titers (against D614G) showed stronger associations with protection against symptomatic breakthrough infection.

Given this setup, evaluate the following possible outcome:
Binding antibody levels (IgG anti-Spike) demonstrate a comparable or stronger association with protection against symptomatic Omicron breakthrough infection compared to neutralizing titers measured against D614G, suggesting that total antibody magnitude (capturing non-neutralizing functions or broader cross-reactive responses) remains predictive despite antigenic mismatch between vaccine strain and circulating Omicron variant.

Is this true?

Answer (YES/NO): YES